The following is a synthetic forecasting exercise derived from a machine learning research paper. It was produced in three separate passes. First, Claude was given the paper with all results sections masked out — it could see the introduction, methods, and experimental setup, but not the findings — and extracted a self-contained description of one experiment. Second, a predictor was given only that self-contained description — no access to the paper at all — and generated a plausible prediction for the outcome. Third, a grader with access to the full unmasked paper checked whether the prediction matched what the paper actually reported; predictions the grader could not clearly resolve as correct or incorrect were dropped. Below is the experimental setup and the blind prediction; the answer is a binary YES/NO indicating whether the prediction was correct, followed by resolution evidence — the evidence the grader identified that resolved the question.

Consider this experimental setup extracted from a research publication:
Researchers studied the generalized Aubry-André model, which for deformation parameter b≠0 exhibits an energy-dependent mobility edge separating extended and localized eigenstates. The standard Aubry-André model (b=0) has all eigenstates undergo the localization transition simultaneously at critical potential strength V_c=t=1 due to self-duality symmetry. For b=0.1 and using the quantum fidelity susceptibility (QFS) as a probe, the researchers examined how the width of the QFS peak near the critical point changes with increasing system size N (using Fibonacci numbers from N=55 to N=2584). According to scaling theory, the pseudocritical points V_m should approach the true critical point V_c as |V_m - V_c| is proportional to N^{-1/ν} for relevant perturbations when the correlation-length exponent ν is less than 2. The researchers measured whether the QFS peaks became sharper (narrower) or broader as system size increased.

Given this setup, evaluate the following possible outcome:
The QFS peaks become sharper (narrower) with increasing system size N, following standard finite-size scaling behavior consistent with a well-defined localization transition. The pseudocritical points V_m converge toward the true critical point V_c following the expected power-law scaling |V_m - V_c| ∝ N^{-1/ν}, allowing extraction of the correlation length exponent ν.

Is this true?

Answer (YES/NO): YES